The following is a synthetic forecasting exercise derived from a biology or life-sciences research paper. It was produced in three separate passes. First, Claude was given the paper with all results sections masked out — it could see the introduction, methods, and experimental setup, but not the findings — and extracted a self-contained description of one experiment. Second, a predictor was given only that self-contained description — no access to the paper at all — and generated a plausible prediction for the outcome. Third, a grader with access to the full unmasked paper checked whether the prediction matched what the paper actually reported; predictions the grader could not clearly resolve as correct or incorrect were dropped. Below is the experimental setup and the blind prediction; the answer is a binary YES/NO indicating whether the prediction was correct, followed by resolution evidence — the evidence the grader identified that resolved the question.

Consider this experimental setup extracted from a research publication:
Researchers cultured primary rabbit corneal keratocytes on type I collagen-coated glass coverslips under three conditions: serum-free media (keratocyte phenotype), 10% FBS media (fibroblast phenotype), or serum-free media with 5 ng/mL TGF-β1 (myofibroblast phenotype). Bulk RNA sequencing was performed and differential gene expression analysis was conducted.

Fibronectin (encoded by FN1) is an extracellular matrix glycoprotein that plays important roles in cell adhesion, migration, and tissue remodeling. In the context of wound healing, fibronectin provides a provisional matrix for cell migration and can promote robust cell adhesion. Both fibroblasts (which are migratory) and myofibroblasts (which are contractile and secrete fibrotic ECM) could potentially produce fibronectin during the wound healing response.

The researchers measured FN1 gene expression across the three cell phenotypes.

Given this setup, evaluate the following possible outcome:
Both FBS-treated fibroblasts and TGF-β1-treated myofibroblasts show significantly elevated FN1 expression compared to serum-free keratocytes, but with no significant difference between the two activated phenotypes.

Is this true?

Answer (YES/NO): NO